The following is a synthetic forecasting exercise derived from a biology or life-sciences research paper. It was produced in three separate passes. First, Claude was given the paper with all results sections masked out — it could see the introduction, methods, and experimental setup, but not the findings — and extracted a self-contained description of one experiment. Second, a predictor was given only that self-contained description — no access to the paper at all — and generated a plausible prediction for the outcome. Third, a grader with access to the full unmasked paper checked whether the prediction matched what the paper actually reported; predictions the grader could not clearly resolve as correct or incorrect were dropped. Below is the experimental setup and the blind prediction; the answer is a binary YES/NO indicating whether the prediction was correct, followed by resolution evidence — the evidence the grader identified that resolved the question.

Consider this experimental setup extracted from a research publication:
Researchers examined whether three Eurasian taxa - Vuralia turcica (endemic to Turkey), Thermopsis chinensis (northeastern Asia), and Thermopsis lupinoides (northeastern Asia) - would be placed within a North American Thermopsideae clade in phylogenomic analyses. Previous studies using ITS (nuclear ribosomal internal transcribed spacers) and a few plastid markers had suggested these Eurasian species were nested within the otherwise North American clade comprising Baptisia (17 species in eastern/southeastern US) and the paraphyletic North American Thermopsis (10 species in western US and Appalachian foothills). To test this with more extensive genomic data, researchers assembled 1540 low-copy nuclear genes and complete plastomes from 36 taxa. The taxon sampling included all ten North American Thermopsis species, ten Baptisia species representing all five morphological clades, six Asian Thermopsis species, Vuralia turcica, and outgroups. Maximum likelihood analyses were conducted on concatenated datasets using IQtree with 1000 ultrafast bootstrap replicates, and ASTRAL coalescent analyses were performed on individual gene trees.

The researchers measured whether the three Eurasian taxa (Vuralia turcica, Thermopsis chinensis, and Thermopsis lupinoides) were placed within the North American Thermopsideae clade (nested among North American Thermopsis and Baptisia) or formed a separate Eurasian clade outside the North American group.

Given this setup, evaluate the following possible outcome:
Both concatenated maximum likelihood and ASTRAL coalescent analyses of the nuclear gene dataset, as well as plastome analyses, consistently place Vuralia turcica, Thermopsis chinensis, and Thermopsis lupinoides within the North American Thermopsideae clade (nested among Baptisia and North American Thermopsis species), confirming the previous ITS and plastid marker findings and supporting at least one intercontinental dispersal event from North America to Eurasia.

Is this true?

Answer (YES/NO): NO